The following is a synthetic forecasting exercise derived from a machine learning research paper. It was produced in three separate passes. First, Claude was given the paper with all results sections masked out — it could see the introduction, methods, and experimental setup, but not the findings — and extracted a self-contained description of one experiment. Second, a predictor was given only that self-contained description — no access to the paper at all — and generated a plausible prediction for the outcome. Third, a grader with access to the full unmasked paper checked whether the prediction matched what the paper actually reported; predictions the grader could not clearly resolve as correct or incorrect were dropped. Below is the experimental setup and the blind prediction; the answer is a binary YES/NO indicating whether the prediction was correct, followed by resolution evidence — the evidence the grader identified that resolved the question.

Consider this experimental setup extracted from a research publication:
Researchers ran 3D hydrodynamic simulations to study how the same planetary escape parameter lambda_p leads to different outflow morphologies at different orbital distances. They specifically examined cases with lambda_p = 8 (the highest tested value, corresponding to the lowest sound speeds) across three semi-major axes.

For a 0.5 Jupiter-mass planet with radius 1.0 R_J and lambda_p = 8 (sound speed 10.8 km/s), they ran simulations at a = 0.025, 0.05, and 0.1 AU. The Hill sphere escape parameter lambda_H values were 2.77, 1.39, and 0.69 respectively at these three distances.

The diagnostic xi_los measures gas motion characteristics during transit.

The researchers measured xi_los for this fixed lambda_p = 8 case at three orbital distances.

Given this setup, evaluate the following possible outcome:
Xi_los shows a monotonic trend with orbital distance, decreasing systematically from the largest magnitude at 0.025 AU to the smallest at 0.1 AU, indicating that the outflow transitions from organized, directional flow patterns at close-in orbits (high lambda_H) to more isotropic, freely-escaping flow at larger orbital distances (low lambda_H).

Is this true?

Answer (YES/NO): NO